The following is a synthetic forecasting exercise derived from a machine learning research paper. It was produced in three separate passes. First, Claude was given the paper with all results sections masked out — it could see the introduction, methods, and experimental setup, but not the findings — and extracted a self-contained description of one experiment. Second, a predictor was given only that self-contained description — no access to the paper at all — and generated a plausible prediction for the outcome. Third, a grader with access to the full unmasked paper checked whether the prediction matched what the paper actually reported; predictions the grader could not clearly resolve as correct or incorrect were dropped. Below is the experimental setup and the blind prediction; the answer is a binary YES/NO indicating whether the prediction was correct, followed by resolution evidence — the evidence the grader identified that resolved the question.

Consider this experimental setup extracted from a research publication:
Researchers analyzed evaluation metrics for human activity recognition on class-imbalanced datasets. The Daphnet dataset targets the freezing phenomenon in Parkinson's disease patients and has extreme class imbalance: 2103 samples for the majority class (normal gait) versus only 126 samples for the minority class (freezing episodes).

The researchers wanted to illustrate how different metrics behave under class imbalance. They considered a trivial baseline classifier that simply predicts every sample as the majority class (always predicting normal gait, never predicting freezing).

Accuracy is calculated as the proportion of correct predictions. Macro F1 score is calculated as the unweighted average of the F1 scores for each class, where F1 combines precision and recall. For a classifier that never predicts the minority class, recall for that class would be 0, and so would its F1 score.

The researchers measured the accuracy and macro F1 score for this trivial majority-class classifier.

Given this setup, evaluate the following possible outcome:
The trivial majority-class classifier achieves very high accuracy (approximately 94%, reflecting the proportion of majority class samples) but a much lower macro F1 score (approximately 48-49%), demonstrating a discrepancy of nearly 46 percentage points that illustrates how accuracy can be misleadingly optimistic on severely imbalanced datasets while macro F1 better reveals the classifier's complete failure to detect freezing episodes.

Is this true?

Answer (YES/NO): NO